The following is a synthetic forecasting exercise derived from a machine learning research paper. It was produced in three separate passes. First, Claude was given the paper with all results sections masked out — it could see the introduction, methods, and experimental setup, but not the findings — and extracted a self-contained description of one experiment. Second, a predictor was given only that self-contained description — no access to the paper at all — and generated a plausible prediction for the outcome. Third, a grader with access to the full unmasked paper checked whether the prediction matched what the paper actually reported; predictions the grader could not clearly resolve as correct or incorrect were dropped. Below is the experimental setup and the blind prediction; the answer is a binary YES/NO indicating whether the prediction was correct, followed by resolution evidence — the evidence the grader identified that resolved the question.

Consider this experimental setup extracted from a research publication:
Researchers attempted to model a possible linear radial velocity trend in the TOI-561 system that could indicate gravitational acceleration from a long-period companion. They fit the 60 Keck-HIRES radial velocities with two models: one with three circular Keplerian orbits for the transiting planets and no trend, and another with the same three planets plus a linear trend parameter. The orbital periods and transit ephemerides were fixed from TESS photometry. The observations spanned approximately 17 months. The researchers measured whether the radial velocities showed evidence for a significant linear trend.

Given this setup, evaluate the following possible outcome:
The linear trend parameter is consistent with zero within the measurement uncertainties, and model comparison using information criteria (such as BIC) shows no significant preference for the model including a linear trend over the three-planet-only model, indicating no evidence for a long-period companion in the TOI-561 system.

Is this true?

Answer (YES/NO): NO